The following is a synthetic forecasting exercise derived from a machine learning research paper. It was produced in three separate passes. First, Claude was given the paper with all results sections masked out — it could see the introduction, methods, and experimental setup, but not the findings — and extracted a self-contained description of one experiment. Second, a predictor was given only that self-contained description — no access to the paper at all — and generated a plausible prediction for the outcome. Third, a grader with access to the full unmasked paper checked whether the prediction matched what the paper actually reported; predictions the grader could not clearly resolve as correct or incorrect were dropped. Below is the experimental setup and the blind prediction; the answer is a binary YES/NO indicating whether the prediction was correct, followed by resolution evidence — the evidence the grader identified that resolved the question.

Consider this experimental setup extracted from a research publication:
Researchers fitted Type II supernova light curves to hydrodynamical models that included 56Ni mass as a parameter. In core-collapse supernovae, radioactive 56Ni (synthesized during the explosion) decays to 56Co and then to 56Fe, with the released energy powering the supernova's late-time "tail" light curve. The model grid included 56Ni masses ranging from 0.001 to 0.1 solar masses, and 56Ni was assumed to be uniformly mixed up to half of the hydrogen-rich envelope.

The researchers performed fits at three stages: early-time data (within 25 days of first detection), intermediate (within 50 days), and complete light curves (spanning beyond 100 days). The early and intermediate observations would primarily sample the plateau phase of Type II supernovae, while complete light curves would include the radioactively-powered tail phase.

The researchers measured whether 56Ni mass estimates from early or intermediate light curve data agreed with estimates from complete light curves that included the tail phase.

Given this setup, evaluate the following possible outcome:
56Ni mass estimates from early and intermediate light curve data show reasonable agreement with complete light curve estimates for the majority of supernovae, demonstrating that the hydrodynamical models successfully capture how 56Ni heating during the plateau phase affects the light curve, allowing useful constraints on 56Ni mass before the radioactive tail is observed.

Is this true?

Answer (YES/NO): NO